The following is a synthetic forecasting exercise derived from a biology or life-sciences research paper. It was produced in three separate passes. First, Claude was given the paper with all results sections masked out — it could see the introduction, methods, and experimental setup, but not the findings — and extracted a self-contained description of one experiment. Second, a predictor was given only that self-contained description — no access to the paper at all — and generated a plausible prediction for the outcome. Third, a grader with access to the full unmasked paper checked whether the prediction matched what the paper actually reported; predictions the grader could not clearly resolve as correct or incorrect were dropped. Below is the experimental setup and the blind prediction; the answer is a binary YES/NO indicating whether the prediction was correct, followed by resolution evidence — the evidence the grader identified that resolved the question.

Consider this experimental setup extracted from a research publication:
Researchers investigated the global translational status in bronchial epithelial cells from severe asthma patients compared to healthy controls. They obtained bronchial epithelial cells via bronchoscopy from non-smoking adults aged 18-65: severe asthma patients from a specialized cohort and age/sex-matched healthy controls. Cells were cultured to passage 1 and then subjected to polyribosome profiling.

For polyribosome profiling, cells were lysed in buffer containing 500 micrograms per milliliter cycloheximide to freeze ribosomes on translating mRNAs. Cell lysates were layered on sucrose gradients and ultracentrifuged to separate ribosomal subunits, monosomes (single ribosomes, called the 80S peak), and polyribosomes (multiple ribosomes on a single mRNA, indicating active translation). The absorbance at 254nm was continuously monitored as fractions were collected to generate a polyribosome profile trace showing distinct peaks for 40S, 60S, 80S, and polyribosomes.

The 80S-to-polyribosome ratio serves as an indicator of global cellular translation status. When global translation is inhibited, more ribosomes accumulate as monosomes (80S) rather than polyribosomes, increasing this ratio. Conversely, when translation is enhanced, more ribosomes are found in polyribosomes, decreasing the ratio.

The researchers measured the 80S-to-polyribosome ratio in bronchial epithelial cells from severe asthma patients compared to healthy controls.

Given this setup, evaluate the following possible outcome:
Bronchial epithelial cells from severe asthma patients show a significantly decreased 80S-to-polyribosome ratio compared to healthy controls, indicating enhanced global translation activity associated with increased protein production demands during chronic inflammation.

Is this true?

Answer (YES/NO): NO